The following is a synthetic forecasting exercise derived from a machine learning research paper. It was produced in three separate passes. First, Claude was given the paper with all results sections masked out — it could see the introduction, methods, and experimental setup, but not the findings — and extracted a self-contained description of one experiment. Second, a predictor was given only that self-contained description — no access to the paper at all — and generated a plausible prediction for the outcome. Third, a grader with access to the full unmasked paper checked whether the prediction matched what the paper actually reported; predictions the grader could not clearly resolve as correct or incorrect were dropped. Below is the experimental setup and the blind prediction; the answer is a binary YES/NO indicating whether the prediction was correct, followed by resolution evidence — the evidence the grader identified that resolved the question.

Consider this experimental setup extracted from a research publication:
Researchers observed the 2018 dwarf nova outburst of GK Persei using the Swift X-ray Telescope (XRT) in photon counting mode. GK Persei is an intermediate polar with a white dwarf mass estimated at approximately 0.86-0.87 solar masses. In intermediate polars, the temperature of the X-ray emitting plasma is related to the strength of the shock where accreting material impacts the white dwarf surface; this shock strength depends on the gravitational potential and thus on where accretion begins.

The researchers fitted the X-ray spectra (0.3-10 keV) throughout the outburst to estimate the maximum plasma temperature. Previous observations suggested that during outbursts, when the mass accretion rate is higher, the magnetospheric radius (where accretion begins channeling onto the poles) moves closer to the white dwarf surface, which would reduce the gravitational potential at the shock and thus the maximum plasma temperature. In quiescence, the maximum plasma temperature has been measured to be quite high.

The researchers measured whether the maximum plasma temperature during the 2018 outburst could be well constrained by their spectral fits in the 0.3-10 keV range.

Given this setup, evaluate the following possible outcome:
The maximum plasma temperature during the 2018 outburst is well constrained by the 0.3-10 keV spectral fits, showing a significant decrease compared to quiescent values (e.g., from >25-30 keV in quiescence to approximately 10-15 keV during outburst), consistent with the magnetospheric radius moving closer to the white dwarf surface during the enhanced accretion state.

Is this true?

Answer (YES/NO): NO